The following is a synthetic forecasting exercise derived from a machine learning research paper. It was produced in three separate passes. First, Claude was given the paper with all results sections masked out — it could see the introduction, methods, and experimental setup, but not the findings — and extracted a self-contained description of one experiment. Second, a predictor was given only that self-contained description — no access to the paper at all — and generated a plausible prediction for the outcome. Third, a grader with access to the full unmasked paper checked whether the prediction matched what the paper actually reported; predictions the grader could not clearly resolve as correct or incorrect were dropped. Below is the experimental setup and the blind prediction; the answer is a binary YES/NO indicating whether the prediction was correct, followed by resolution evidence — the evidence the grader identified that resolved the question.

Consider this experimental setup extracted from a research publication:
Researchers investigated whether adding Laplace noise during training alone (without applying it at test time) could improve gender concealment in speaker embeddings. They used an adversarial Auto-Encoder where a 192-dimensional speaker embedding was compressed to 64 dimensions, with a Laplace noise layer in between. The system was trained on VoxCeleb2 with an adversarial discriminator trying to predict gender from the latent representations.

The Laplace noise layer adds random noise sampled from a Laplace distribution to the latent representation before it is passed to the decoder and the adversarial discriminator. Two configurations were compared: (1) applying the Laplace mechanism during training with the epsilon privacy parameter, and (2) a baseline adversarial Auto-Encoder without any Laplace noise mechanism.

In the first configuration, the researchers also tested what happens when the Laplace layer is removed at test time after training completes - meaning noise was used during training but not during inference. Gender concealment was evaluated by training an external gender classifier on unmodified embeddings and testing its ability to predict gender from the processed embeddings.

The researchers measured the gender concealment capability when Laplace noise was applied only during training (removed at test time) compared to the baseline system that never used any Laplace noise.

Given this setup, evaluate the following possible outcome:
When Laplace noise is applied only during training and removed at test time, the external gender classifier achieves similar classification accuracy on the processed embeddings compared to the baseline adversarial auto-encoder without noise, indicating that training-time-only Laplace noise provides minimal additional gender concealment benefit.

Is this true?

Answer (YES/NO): NO